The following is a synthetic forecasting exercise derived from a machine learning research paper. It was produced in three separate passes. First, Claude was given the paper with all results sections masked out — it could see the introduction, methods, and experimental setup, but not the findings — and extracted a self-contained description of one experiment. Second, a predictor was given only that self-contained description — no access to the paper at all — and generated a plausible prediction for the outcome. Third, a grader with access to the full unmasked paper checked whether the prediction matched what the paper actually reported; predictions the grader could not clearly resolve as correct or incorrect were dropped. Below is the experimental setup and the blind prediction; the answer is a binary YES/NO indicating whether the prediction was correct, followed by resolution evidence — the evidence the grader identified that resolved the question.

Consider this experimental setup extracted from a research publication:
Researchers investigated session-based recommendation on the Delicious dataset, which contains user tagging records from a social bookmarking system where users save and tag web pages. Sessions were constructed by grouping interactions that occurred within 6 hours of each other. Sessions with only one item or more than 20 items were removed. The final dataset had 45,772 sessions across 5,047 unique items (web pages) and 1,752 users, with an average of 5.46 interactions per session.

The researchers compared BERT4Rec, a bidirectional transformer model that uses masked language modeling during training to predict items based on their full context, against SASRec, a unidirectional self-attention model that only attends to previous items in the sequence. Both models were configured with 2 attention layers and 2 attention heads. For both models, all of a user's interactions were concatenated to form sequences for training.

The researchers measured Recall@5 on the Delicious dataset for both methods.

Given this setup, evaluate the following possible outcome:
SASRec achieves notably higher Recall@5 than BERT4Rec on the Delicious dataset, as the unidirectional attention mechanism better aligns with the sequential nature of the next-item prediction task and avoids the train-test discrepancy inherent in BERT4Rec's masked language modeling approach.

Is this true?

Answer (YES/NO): NO